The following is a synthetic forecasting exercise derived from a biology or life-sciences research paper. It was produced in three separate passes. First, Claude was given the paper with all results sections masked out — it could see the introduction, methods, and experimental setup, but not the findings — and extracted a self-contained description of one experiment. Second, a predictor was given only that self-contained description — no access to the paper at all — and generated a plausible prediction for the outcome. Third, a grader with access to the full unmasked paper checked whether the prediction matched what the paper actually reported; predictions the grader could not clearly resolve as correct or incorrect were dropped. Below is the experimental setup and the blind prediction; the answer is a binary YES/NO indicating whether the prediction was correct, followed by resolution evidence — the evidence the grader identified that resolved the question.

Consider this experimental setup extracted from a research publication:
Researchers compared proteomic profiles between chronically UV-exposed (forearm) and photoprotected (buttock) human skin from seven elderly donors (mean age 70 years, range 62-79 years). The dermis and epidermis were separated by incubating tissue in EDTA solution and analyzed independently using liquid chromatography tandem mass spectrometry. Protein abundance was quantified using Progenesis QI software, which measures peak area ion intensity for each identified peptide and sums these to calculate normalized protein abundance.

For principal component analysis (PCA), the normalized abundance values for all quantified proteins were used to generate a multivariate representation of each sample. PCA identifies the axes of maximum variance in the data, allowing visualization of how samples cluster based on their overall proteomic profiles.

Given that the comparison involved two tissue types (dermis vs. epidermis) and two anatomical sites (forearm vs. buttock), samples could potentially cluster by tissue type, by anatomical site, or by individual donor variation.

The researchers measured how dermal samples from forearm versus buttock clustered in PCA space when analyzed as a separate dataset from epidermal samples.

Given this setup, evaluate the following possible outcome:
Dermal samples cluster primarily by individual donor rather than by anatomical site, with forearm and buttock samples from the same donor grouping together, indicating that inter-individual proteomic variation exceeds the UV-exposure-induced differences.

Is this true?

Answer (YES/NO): NO